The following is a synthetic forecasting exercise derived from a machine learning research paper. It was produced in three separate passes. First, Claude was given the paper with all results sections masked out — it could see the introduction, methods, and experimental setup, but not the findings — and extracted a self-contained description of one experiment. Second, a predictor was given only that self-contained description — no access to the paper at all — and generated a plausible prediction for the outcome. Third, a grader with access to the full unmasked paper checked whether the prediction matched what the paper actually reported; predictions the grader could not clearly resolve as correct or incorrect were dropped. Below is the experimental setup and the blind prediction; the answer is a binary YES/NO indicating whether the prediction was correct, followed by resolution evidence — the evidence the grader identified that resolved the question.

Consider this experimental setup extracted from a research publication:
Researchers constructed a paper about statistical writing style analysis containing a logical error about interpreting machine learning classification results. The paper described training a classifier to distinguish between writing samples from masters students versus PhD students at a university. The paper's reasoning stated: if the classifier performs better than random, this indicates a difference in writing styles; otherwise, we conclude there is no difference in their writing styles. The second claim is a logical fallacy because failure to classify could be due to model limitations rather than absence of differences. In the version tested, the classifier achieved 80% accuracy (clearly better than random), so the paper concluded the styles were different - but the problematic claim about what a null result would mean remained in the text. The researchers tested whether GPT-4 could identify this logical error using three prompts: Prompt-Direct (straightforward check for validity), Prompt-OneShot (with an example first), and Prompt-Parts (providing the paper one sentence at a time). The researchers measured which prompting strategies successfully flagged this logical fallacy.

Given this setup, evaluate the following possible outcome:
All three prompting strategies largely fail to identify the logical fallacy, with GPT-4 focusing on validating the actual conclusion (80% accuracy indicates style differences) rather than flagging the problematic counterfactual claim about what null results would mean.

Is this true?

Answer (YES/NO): NO